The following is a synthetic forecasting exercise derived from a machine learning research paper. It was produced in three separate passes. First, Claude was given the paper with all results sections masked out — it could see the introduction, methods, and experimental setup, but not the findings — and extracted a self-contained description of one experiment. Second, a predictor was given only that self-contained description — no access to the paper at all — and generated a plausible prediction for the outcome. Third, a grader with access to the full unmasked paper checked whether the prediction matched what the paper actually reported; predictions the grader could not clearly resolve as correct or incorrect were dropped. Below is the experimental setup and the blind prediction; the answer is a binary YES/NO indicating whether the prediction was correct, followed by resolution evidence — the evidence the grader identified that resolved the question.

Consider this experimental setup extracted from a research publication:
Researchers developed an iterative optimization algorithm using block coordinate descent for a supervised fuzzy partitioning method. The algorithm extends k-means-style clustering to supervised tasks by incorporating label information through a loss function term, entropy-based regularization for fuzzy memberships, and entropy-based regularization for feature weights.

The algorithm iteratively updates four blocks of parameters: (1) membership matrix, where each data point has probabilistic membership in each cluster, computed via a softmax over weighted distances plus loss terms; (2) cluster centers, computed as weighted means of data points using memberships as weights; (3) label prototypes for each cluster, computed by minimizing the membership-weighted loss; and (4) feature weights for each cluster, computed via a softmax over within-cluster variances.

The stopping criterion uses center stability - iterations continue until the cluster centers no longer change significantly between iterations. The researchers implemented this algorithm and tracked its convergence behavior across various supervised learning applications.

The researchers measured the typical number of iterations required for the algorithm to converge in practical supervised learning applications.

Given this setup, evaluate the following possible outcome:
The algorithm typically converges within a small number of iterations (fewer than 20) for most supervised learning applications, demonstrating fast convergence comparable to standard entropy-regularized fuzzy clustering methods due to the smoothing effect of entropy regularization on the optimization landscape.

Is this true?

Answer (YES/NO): YES